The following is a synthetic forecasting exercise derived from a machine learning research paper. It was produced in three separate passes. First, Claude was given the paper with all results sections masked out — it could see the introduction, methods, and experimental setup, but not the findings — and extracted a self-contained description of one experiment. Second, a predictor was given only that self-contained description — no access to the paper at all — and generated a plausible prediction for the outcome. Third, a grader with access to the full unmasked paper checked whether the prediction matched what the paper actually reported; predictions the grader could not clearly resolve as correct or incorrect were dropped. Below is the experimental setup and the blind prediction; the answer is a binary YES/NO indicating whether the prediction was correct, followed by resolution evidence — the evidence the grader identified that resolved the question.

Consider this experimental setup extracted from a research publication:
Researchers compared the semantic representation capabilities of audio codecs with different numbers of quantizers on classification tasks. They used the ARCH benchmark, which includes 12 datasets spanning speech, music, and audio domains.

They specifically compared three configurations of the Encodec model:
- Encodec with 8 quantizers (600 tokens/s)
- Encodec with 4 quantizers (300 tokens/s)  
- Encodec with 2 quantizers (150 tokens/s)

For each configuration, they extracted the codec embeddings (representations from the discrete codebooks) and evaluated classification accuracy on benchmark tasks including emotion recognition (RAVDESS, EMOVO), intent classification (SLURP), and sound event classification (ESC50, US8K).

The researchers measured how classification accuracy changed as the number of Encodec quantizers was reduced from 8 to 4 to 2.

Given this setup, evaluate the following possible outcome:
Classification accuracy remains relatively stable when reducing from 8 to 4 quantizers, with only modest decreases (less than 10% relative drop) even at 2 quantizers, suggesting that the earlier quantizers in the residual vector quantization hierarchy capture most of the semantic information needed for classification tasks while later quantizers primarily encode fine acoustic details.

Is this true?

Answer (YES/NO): NO